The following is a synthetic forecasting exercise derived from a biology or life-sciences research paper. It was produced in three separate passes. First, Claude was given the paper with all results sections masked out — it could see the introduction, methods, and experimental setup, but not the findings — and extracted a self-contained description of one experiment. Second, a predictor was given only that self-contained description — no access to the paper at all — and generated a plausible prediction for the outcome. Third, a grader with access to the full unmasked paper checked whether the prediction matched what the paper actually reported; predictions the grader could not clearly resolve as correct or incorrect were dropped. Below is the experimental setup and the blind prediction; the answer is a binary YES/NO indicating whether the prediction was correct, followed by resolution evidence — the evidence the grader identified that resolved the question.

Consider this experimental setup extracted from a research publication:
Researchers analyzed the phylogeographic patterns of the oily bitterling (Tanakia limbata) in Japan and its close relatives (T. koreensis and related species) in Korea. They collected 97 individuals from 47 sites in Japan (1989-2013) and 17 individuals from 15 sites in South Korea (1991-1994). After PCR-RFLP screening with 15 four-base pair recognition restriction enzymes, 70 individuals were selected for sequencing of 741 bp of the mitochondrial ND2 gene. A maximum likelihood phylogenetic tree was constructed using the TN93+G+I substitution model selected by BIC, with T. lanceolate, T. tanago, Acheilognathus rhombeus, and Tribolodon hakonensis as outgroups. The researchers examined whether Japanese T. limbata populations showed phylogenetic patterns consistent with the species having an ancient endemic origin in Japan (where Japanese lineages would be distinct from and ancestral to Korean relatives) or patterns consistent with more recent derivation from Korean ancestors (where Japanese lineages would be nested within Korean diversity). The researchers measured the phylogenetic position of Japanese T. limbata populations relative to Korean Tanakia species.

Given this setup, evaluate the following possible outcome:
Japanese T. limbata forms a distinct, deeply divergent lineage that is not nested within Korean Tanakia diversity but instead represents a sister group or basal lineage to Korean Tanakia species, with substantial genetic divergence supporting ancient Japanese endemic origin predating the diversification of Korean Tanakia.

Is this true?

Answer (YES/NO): NO